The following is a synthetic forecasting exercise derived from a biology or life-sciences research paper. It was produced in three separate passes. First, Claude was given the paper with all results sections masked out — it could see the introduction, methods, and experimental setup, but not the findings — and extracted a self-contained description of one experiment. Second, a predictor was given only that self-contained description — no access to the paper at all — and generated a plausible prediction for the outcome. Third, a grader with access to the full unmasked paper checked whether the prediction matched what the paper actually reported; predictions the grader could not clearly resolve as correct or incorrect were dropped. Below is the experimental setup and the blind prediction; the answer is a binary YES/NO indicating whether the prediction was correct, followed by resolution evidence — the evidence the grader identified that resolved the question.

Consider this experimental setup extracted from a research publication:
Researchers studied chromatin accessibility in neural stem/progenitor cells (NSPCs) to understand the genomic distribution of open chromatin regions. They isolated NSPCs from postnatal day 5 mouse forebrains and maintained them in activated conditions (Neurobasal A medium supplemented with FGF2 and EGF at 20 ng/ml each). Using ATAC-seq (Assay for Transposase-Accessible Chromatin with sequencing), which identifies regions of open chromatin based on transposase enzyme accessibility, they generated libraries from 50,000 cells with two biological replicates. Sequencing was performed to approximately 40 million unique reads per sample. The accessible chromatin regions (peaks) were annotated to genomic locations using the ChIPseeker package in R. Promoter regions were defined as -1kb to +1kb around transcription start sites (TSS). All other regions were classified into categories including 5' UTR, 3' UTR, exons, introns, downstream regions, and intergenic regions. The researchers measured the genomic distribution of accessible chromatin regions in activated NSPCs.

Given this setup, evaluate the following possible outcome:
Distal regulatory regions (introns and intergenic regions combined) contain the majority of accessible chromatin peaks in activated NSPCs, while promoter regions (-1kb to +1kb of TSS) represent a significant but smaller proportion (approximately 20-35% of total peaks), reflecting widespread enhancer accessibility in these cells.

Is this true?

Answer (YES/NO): NO